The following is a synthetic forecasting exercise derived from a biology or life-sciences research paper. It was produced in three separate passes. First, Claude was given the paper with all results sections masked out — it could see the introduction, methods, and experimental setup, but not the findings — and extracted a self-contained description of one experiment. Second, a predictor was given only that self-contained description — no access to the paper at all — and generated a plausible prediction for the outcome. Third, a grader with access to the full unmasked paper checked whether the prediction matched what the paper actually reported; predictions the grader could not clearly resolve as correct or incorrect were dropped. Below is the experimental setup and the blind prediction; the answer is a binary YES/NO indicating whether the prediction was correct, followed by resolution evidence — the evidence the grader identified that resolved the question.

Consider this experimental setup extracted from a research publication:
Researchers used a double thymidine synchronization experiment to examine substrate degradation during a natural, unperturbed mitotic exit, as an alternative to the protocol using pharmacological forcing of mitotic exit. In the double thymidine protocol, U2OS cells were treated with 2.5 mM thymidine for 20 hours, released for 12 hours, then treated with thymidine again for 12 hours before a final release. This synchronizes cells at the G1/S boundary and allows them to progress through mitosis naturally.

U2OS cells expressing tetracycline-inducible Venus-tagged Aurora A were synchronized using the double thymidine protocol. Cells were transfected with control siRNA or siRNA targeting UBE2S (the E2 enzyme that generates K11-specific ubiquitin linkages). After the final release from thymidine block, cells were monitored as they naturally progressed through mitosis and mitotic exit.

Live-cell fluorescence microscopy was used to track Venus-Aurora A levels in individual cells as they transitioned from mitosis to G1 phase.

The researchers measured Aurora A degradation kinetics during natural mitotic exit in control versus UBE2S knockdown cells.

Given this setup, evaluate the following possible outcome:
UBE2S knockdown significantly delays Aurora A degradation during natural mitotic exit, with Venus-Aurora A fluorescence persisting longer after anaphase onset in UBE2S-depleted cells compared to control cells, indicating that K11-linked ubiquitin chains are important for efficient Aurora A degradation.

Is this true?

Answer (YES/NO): YES